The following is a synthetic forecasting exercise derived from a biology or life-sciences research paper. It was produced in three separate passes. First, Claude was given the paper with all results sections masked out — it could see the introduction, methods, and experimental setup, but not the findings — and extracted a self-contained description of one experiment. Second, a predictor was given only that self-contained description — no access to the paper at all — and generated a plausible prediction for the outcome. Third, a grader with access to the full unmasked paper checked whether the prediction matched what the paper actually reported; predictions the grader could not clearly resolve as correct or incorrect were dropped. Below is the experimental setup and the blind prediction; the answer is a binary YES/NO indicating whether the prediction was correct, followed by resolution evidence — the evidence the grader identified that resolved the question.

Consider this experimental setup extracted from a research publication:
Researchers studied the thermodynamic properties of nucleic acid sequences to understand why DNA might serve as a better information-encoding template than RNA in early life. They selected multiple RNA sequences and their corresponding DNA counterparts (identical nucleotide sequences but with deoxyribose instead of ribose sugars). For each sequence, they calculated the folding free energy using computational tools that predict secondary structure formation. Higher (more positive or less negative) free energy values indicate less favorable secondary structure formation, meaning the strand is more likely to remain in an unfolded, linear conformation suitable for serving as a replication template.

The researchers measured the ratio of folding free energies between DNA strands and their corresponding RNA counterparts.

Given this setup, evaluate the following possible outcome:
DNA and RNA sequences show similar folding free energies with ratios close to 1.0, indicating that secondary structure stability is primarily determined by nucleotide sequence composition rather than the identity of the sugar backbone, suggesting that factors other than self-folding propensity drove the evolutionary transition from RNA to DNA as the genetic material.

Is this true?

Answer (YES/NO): NO